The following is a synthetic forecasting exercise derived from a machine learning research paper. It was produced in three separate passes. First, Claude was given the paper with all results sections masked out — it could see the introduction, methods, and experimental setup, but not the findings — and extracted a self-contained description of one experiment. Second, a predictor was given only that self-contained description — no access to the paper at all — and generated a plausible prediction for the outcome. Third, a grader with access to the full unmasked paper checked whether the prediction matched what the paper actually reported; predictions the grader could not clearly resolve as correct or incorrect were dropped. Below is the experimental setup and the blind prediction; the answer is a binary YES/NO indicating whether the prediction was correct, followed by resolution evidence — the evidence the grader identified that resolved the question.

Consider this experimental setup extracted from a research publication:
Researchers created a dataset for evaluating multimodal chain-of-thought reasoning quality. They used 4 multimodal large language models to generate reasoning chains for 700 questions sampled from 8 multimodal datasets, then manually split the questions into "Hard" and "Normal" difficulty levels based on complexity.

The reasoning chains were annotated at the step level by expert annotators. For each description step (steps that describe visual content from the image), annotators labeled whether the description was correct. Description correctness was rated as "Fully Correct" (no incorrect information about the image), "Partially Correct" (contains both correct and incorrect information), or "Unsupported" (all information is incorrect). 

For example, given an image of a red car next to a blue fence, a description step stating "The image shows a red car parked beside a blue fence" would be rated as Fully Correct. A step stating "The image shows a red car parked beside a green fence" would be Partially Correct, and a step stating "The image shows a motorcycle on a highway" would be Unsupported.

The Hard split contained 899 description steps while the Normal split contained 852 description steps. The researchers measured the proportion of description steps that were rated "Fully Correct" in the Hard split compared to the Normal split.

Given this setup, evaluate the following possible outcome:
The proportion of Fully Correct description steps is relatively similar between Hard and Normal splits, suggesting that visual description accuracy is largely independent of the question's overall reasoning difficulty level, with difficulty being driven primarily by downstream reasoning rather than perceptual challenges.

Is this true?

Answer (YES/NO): NO